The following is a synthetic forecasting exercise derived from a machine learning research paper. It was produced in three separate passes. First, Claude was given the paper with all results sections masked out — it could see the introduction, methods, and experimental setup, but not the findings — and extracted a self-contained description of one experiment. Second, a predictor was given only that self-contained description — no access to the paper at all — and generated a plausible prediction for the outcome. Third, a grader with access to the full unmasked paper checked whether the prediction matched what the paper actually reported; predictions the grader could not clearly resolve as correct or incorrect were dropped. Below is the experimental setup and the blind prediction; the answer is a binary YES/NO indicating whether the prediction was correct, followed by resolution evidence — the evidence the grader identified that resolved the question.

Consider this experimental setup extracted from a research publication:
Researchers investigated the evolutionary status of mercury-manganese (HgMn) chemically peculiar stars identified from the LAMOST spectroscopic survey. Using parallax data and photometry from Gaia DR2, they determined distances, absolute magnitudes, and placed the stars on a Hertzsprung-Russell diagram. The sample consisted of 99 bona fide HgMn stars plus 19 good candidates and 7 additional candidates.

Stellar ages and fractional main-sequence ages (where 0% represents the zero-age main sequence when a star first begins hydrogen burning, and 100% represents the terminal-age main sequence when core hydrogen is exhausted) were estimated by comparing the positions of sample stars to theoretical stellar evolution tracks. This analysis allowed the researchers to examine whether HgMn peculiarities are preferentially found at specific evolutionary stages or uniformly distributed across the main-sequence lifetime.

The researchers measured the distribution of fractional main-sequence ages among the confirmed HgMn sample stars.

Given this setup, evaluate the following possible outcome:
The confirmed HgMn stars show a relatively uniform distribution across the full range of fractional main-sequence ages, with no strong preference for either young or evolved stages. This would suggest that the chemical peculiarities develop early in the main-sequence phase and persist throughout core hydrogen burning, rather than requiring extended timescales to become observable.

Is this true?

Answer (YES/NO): NO